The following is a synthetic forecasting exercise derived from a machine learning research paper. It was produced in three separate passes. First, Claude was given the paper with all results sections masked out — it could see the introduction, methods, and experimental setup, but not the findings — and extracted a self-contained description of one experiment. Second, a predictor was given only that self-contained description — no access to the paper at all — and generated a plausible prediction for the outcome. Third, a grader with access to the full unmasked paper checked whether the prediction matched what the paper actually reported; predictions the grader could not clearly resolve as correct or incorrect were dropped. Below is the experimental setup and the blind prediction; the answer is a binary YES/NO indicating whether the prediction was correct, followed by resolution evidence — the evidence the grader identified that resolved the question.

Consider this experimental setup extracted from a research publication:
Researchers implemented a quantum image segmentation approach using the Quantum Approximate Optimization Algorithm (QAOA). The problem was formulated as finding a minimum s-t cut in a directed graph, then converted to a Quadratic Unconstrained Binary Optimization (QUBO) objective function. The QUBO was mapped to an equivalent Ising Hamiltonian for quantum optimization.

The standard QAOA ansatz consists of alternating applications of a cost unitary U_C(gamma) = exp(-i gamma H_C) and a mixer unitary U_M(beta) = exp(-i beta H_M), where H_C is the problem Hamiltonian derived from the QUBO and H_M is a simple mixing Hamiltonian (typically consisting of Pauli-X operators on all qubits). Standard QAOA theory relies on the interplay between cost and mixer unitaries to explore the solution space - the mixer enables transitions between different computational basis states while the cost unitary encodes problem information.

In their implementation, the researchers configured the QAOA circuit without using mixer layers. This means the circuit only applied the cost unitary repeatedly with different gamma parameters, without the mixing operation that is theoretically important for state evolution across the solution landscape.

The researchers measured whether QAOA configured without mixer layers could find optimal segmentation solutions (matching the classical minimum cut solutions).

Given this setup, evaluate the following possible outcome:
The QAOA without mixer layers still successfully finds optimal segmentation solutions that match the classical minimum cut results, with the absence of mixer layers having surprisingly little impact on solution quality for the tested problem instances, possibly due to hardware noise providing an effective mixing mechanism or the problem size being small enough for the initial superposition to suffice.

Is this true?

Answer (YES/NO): YES